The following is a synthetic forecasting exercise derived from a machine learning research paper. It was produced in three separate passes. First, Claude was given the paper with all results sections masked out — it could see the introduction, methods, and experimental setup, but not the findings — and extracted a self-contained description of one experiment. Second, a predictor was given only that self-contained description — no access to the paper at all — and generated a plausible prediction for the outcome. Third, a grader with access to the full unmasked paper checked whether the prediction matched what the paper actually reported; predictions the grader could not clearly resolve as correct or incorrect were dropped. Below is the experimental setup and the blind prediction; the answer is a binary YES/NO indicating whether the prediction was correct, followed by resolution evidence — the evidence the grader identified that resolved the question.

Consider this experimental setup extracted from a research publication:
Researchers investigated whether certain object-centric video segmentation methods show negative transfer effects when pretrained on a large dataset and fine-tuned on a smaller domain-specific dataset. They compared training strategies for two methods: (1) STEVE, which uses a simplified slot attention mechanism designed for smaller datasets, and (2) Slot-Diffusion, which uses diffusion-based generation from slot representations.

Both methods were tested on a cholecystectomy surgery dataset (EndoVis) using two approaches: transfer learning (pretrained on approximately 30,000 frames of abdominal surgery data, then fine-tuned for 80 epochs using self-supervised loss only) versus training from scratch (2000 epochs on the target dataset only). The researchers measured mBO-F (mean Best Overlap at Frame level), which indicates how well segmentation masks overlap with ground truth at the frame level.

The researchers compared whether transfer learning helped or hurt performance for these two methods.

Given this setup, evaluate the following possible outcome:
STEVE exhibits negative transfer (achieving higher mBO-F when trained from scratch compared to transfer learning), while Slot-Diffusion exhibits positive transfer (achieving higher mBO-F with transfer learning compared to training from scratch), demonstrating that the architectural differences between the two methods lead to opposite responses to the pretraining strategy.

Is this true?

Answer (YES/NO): NO